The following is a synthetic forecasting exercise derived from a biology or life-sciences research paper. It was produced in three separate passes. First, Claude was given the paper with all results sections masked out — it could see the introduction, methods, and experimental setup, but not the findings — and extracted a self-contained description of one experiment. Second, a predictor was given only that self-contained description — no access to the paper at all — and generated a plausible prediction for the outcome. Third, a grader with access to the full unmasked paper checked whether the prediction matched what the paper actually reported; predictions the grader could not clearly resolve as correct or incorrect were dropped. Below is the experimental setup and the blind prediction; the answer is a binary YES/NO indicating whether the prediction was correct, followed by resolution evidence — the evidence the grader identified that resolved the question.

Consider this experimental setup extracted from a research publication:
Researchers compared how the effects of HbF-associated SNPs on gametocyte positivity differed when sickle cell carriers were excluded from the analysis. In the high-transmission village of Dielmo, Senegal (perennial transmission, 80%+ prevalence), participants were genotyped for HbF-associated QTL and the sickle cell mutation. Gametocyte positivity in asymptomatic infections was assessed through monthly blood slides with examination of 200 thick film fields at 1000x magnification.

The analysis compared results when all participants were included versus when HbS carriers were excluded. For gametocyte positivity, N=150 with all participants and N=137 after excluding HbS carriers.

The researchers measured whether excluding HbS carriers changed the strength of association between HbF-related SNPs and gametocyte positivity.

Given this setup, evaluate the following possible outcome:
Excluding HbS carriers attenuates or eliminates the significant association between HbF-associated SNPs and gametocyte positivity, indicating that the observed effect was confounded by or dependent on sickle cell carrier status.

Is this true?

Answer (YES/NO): NO